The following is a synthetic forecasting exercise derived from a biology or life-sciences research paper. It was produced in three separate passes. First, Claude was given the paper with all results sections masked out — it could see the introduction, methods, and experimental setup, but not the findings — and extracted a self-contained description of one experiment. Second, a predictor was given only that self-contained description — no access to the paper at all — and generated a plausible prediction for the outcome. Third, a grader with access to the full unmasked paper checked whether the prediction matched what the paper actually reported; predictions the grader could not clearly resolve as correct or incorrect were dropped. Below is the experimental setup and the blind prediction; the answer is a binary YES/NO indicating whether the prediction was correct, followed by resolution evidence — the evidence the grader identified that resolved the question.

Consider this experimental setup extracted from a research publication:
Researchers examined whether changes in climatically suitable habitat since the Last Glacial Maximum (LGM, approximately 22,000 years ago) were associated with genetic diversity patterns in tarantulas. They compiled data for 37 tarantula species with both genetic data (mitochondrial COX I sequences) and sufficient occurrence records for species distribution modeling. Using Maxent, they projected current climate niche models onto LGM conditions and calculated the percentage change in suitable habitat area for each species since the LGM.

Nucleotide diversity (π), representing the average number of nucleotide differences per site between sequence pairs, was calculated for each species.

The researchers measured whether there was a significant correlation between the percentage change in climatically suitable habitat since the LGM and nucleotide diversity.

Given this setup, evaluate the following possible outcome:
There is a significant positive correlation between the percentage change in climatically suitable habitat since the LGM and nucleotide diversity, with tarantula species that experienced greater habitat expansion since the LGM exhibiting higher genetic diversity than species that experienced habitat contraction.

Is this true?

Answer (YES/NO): NO